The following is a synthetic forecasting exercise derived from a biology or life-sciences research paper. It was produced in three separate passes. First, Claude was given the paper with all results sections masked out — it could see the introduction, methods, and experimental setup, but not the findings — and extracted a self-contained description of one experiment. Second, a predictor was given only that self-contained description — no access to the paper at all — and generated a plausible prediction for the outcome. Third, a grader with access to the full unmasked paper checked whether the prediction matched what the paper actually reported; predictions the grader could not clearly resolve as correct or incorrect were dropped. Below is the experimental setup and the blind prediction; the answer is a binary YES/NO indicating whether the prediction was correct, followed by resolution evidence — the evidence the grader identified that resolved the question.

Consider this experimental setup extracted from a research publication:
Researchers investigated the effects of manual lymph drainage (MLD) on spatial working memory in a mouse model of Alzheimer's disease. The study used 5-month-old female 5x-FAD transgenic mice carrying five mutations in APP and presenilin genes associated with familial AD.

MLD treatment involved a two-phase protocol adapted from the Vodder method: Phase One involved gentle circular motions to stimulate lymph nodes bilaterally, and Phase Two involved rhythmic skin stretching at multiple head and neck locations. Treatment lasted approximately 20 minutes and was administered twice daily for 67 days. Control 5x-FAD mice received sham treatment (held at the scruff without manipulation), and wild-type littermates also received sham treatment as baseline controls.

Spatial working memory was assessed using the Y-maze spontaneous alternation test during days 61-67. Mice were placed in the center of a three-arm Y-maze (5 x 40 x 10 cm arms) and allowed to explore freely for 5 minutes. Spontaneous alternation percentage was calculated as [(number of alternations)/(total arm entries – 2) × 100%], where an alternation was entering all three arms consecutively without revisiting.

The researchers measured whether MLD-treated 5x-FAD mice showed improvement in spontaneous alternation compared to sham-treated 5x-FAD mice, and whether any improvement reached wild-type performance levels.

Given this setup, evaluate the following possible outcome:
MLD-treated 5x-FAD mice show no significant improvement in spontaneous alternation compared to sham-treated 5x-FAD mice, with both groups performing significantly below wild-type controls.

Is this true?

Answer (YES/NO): NO